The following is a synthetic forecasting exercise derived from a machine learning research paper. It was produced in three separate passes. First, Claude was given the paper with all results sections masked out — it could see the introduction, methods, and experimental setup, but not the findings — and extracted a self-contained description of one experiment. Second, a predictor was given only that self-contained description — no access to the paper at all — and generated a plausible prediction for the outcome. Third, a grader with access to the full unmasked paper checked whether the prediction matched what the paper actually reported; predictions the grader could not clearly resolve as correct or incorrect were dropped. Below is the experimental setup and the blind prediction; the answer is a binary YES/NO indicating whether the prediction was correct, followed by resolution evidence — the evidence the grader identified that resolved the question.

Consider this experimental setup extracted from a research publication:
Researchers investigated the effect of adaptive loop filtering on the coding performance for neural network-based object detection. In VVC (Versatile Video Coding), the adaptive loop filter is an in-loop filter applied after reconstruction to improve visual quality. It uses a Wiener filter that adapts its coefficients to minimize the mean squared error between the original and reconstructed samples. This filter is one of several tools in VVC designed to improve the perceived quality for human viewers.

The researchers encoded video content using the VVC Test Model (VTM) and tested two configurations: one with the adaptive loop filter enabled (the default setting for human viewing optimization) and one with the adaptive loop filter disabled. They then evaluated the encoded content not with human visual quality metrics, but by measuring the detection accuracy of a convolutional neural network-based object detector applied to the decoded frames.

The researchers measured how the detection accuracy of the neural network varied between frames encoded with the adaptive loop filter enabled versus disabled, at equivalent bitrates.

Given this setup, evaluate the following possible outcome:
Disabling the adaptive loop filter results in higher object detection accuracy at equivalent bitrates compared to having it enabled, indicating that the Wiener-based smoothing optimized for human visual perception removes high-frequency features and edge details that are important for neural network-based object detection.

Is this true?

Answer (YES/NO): YES